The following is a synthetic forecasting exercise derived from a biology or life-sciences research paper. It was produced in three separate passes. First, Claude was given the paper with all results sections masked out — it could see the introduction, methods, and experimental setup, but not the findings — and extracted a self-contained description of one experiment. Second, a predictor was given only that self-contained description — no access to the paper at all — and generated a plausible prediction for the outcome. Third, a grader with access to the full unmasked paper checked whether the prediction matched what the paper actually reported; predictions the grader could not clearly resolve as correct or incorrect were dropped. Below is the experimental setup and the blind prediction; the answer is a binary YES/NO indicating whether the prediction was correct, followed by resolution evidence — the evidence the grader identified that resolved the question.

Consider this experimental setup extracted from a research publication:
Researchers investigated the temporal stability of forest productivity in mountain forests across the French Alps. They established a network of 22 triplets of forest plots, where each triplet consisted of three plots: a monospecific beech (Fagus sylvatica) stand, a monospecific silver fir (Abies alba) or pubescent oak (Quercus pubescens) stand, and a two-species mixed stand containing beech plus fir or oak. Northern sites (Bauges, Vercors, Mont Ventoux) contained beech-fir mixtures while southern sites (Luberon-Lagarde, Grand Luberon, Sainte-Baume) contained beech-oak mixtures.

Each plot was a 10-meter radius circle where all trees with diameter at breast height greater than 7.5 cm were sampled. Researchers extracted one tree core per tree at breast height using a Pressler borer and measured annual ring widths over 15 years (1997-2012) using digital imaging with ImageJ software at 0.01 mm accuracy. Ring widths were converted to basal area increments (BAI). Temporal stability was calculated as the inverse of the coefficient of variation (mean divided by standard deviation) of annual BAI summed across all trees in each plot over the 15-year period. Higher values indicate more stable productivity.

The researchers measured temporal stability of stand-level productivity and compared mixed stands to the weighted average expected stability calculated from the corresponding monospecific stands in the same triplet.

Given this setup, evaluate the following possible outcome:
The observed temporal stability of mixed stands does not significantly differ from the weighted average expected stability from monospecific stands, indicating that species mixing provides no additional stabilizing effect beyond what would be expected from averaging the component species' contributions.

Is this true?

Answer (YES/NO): NO